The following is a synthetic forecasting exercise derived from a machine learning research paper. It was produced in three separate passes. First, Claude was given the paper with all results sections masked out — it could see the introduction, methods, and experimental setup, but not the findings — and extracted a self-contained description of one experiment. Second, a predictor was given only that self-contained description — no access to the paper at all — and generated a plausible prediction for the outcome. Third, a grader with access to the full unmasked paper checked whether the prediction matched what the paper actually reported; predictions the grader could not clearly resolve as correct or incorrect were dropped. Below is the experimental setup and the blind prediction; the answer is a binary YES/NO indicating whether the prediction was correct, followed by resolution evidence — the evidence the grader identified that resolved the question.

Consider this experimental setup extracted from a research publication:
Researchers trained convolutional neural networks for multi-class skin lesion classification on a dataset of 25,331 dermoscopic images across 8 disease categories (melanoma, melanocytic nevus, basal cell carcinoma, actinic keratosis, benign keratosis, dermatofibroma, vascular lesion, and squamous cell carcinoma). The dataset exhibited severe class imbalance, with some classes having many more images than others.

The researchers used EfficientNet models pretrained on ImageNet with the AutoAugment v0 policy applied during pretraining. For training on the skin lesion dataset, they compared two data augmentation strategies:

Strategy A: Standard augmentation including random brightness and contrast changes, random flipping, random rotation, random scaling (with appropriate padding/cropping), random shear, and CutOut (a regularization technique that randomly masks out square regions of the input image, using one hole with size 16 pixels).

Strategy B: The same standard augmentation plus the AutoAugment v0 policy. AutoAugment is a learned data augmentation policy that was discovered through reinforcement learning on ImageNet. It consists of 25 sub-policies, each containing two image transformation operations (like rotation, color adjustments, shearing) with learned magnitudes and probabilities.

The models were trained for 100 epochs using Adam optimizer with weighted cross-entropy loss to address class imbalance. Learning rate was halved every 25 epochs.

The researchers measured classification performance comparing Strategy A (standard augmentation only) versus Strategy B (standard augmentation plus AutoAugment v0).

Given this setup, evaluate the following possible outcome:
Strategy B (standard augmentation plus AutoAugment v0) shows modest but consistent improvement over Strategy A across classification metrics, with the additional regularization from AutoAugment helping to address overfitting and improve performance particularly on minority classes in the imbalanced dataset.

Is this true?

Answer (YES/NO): NO